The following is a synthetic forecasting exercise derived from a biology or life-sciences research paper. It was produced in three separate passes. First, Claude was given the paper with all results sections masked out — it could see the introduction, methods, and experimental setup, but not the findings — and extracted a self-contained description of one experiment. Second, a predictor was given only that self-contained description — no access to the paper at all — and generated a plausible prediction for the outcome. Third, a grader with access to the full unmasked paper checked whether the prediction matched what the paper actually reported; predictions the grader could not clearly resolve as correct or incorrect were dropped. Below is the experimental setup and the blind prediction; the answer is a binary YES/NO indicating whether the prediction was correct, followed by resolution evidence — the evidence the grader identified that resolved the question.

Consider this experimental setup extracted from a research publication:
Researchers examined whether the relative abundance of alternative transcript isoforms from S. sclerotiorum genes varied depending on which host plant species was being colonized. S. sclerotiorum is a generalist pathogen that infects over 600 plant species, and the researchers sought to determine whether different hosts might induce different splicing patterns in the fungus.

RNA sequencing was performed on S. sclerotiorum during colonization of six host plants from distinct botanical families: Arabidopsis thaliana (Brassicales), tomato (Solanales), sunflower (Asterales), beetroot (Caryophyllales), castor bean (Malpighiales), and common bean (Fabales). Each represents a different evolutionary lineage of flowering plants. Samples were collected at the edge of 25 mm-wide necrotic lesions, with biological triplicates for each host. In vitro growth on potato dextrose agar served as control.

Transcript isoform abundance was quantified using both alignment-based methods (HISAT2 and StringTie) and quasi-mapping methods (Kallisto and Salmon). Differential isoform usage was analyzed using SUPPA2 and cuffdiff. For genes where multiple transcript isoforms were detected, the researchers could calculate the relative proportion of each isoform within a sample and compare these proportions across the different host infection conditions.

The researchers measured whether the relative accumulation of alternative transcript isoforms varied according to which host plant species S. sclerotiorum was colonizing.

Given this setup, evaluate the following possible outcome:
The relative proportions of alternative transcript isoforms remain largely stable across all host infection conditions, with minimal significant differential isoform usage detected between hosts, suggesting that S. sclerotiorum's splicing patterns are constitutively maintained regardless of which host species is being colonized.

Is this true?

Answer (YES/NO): NO